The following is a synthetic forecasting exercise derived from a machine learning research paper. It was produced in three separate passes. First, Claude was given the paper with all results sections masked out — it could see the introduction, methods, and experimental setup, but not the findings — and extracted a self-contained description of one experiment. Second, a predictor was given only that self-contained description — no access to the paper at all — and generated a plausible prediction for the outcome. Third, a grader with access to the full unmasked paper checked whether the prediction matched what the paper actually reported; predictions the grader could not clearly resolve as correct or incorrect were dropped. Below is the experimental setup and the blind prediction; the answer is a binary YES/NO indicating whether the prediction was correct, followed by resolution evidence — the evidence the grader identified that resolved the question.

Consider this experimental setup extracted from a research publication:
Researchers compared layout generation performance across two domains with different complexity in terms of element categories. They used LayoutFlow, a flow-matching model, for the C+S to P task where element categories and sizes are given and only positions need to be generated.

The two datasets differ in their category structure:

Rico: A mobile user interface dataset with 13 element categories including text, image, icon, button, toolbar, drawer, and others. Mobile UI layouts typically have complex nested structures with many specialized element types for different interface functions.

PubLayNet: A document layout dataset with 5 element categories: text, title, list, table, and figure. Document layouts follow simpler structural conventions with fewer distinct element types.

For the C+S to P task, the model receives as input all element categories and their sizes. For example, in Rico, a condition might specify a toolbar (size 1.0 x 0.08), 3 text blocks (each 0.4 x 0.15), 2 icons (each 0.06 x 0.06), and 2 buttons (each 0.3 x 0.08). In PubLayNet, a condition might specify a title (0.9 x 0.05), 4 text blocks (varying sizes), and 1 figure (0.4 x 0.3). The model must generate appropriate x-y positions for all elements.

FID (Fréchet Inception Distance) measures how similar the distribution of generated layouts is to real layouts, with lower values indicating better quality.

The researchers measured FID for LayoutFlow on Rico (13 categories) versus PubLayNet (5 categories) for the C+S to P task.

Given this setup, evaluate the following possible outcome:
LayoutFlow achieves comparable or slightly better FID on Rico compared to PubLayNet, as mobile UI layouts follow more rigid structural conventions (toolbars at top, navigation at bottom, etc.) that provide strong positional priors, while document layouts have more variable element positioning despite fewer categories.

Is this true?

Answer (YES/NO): YES